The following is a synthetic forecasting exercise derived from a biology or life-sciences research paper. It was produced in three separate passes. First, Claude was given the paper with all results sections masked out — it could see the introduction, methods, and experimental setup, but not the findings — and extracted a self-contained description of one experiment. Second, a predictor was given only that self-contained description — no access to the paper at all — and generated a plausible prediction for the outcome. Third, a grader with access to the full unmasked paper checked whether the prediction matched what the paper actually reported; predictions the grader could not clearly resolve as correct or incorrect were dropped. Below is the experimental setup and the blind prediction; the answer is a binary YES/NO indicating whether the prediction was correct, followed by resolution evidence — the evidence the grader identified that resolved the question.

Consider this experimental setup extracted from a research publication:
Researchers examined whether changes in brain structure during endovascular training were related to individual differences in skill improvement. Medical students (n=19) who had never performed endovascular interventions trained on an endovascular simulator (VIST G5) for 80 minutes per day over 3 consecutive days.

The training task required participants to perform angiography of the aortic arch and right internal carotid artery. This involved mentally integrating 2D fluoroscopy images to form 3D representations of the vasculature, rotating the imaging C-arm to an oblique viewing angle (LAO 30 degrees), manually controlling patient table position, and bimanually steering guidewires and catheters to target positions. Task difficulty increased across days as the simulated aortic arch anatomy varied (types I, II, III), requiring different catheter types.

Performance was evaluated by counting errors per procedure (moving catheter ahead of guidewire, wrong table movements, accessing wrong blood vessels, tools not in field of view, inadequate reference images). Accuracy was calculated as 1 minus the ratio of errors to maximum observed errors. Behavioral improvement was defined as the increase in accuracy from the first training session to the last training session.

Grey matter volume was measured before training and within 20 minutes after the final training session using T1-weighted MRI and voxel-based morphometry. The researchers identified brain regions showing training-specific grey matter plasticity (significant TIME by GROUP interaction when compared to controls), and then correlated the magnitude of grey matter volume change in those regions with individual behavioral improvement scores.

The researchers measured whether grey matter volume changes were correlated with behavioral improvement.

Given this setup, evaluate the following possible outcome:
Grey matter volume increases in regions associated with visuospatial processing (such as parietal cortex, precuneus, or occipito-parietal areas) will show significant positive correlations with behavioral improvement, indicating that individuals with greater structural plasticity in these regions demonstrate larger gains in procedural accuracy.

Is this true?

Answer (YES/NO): NO